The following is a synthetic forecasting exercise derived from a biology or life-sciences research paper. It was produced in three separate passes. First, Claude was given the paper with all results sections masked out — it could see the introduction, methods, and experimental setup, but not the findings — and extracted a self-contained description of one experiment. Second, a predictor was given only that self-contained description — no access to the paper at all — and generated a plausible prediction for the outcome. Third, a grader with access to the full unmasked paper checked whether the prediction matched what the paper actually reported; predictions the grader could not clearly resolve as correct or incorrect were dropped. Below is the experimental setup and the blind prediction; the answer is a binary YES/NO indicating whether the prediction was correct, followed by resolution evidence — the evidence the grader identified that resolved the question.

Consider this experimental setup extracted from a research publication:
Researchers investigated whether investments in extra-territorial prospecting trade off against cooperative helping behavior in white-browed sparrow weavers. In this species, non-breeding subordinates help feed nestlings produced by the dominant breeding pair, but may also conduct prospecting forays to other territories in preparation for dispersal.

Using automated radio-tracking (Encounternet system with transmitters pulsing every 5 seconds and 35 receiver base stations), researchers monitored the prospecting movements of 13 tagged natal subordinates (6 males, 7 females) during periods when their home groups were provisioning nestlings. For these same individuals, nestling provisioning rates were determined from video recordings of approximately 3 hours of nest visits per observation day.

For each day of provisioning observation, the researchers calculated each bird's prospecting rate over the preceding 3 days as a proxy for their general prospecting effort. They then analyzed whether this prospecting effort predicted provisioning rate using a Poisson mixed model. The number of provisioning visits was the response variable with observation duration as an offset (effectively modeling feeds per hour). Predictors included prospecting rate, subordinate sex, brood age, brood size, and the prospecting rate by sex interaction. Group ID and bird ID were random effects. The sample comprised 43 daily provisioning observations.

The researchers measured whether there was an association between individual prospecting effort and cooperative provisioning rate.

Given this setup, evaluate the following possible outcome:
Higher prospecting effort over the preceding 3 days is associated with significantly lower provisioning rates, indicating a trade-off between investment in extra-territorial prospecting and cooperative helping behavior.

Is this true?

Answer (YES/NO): YES